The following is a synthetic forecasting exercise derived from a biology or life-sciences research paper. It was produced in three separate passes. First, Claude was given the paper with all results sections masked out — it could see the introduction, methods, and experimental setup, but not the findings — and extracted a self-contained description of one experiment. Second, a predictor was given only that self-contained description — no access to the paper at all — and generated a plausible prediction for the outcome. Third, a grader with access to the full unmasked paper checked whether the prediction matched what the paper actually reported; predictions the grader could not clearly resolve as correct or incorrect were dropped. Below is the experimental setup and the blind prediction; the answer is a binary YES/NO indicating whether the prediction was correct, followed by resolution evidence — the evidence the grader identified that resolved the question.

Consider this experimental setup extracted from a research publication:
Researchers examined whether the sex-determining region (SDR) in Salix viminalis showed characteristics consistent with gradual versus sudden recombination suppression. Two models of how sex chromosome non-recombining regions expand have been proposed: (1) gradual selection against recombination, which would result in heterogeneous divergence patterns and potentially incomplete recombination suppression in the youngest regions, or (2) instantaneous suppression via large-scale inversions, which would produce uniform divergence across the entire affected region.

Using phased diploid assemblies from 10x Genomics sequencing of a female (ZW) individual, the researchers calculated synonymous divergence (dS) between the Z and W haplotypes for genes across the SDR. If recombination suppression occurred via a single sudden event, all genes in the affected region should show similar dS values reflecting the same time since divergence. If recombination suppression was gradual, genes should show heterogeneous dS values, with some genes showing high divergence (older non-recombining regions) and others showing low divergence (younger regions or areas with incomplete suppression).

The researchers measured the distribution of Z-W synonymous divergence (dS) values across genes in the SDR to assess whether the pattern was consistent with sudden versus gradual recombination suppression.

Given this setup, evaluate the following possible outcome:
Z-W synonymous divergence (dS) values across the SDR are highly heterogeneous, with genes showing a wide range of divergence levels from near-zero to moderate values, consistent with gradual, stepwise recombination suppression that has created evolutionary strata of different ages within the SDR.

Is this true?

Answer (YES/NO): YES